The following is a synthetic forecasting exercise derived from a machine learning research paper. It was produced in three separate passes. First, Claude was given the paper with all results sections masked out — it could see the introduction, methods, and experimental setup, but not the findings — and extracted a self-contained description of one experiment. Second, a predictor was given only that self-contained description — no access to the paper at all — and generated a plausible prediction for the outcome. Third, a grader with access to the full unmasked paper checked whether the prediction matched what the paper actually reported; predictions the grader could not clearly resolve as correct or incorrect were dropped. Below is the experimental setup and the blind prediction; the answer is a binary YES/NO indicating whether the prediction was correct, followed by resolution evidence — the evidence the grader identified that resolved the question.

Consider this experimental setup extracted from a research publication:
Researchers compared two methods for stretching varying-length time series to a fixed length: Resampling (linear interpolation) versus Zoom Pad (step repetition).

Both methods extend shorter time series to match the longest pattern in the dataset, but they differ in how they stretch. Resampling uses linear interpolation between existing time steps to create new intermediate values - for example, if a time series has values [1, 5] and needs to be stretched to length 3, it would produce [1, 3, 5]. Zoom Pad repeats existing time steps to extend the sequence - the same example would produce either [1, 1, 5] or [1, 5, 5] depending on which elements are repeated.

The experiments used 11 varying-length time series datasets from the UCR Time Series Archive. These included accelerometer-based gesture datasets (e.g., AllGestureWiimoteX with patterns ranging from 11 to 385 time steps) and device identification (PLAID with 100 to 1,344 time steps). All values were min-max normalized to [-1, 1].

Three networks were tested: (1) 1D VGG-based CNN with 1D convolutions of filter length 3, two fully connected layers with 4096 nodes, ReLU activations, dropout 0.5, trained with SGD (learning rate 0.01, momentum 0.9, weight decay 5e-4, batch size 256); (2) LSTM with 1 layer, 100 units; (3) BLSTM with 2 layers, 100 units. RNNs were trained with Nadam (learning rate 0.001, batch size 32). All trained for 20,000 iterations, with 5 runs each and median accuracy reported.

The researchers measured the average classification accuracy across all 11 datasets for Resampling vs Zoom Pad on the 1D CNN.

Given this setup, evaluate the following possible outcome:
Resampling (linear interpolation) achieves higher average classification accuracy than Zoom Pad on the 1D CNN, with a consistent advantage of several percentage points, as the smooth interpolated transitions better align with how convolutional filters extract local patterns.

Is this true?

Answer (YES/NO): NO